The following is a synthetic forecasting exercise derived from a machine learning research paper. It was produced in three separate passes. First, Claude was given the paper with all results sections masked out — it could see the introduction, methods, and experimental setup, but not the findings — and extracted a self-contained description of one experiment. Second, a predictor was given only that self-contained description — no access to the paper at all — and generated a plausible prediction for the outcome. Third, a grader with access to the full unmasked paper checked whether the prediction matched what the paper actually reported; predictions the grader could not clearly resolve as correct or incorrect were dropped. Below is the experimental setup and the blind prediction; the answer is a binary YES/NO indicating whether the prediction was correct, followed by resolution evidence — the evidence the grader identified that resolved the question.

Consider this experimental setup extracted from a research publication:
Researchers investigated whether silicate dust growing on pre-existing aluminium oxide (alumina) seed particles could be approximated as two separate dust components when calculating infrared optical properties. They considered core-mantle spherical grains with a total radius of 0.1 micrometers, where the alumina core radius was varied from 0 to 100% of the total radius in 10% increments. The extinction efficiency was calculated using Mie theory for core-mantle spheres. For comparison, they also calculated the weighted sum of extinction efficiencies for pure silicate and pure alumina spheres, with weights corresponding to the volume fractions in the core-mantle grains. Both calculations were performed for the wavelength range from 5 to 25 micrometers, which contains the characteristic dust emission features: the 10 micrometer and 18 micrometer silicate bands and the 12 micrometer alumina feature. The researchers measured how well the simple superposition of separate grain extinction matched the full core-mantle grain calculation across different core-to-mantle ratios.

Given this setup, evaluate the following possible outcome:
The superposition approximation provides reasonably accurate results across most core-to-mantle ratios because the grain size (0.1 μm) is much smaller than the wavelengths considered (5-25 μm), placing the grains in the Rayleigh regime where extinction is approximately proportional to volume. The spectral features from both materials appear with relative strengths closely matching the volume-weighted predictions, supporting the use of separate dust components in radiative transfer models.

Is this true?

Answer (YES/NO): YES